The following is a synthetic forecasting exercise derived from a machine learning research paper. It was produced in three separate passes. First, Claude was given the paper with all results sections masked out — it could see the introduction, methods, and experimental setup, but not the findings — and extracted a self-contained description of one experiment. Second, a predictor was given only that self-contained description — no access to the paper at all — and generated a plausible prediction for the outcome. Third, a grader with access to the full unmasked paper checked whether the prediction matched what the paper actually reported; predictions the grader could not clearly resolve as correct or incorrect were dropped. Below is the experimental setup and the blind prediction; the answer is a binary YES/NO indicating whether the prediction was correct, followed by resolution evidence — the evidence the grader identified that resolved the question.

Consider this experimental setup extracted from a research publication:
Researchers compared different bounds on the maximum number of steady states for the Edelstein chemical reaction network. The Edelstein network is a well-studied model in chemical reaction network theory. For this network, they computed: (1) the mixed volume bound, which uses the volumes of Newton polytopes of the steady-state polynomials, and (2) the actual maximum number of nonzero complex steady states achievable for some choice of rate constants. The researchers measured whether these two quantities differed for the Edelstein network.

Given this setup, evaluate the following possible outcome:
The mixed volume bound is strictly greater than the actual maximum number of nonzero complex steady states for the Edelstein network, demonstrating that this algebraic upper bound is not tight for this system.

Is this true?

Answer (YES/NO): NO